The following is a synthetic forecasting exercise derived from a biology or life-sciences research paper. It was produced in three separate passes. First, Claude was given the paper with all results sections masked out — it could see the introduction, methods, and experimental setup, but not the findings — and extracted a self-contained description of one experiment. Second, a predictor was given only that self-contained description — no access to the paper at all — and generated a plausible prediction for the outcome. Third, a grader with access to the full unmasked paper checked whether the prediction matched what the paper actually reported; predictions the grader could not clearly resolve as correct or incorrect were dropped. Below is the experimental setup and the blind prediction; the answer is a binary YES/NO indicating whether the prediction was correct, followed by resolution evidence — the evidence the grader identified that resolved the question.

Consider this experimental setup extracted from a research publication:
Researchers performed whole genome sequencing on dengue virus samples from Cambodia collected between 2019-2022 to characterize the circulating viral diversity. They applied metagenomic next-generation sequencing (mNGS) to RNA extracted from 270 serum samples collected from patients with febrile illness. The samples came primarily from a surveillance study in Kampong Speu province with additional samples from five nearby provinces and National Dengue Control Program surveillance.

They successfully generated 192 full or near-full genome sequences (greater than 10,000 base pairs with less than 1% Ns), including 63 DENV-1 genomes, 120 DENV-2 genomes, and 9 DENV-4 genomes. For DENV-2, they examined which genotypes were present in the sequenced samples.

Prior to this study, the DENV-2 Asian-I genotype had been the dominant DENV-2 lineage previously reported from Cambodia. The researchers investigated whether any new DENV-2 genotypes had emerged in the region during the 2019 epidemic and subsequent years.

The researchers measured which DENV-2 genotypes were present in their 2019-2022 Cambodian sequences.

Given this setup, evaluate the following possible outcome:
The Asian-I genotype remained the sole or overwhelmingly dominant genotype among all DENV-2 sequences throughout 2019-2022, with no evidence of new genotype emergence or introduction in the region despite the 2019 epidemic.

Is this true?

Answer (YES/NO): NO